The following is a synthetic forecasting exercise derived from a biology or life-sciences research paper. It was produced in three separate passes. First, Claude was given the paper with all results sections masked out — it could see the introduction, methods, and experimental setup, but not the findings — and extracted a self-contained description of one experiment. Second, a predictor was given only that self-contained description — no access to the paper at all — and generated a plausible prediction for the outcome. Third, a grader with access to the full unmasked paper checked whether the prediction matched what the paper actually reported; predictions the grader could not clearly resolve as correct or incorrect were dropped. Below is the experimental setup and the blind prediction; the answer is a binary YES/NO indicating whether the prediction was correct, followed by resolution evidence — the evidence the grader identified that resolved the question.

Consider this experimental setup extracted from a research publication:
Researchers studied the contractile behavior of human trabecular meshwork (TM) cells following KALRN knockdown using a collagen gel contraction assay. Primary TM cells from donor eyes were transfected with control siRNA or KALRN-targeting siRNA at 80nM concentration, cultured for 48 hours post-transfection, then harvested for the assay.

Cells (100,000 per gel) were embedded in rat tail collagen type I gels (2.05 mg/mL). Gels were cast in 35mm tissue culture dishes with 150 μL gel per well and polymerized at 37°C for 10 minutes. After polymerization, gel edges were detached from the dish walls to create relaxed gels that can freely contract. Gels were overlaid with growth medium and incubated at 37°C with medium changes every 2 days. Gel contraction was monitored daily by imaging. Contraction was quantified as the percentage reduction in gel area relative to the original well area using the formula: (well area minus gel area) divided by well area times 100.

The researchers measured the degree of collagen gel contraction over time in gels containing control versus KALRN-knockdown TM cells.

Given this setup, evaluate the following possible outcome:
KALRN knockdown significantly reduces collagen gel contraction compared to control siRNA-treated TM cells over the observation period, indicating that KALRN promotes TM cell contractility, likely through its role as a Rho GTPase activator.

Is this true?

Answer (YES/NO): YES